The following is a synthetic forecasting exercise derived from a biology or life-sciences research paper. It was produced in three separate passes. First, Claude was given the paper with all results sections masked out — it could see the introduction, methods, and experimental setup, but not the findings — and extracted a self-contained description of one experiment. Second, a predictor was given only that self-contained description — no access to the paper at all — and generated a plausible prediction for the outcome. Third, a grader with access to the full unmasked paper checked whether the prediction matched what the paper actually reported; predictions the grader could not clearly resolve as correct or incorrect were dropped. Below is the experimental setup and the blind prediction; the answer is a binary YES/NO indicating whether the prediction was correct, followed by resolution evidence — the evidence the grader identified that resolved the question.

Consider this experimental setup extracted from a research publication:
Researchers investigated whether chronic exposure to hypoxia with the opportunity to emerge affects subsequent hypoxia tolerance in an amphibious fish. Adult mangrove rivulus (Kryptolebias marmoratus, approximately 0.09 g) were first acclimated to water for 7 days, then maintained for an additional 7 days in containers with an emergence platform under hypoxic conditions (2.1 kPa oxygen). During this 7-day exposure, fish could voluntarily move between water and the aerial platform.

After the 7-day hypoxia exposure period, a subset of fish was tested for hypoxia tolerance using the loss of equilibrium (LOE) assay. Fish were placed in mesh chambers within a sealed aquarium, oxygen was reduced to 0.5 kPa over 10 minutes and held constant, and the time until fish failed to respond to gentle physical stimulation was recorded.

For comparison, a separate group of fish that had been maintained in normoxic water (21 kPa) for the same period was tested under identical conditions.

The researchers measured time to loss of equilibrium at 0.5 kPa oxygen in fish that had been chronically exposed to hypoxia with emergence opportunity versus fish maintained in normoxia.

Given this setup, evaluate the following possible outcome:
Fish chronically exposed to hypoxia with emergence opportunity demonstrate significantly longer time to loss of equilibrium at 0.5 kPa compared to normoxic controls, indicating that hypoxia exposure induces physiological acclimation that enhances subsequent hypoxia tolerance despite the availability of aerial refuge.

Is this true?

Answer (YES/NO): NO